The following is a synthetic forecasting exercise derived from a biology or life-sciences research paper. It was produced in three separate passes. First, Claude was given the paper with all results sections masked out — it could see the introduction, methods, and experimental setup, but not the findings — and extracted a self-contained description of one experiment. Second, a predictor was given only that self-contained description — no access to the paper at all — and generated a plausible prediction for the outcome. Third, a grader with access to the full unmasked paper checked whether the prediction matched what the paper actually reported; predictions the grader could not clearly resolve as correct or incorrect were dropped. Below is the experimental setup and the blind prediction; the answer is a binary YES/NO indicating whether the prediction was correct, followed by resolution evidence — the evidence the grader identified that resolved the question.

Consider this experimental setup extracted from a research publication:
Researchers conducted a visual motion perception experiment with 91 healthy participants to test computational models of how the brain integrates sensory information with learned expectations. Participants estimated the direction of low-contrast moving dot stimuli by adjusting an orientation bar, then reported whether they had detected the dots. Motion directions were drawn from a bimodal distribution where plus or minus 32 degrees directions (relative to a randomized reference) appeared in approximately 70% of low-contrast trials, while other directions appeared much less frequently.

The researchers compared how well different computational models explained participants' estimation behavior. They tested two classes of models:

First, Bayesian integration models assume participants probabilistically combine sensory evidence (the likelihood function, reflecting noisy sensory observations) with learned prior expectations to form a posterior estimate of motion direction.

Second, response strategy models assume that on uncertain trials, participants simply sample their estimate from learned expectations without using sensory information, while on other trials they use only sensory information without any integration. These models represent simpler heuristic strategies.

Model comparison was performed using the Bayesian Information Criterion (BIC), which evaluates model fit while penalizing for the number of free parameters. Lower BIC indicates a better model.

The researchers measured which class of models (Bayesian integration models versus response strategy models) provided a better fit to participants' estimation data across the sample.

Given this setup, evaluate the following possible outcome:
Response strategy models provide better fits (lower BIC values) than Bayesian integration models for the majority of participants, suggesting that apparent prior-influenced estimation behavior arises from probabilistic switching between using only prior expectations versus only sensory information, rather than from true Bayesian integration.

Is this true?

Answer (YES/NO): NO